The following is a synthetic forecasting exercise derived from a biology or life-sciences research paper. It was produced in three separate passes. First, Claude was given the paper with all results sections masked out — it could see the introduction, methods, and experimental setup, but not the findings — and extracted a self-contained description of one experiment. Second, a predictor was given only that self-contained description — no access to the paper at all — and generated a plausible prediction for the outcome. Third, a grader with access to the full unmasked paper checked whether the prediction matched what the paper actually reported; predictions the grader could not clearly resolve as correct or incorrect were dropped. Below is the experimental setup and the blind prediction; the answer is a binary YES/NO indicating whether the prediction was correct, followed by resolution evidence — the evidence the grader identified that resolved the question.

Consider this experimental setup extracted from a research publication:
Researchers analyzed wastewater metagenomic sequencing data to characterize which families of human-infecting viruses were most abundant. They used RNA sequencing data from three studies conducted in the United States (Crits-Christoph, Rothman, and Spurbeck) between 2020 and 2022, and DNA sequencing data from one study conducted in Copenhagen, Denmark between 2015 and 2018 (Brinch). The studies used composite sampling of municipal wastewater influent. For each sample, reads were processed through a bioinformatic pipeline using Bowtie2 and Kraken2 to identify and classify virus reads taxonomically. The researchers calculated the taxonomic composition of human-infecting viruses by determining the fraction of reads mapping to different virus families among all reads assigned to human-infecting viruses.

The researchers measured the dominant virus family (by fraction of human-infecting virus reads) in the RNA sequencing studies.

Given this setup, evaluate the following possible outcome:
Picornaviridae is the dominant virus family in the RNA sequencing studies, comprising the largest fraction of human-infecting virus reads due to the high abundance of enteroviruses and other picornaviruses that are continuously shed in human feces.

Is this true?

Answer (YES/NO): NO